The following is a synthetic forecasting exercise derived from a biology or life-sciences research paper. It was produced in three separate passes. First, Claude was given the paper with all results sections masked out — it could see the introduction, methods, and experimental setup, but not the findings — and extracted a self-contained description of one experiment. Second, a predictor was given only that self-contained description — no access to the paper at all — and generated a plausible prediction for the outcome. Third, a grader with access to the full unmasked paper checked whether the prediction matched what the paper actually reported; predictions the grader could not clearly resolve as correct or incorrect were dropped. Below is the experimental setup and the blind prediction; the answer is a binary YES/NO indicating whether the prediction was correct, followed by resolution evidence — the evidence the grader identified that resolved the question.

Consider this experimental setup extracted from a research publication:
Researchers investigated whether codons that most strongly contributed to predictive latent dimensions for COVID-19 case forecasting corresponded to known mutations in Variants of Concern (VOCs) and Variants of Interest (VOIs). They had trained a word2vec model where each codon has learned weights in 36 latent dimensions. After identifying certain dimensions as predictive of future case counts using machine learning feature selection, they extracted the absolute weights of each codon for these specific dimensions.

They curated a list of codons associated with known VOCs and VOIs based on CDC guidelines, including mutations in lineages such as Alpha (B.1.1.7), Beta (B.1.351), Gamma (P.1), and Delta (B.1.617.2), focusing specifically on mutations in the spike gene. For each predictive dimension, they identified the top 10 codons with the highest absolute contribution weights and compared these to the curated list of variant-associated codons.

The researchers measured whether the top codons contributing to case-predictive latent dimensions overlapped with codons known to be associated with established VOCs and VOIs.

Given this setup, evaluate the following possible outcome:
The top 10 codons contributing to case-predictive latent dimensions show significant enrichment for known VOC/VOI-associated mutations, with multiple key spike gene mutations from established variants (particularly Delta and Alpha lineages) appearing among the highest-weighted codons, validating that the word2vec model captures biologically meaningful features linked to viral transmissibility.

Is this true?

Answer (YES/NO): YES